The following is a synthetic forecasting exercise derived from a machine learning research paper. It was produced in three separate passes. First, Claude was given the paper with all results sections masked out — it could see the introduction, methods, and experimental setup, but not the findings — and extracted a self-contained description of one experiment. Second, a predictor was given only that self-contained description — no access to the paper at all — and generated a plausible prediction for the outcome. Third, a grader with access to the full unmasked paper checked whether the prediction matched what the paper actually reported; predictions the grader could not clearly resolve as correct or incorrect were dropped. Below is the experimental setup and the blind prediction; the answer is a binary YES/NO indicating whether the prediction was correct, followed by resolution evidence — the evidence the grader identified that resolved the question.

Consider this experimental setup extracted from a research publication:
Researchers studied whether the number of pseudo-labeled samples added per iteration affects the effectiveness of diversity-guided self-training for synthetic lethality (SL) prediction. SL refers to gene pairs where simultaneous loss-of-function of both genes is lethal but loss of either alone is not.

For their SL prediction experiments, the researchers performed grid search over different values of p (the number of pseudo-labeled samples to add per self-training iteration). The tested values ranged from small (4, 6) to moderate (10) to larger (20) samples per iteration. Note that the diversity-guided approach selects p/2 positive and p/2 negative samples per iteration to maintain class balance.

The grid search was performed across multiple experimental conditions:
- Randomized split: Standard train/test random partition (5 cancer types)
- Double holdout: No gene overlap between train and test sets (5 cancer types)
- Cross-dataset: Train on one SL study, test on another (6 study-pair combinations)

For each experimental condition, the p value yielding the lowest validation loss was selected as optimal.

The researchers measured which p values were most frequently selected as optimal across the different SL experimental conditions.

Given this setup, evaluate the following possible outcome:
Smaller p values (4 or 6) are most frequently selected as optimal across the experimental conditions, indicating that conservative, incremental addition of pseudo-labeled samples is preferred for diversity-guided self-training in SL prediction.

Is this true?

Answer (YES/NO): NO